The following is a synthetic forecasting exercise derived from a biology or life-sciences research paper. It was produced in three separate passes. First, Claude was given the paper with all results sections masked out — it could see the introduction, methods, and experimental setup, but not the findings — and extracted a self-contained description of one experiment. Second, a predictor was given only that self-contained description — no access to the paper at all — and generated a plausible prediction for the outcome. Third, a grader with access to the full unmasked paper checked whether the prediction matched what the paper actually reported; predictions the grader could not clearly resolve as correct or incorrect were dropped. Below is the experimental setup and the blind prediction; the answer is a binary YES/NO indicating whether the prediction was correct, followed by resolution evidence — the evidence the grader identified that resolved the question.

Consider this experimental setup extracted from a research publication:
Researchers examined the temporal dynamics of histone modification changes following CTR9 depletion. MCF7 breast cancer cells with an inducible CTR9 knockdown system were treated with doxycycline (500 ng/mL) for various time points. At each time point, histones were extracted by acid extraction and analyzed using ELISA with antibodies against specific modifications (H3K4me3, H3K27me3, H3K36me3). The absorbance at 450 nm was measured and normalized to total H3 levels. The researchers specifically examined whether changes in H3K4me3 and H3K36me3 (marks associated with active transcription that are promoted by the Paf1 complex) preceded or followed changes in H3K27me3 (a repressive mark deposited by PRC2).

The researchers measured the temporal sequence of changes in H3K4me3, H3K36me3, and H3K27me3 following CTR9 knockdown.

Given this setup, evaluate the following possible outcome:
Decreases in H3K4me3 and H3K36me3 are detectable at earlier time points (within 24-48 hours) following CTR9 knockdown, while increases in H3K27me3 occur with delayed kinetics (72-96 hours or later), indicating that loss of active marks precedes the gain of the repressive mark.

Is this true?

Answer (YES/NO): YES